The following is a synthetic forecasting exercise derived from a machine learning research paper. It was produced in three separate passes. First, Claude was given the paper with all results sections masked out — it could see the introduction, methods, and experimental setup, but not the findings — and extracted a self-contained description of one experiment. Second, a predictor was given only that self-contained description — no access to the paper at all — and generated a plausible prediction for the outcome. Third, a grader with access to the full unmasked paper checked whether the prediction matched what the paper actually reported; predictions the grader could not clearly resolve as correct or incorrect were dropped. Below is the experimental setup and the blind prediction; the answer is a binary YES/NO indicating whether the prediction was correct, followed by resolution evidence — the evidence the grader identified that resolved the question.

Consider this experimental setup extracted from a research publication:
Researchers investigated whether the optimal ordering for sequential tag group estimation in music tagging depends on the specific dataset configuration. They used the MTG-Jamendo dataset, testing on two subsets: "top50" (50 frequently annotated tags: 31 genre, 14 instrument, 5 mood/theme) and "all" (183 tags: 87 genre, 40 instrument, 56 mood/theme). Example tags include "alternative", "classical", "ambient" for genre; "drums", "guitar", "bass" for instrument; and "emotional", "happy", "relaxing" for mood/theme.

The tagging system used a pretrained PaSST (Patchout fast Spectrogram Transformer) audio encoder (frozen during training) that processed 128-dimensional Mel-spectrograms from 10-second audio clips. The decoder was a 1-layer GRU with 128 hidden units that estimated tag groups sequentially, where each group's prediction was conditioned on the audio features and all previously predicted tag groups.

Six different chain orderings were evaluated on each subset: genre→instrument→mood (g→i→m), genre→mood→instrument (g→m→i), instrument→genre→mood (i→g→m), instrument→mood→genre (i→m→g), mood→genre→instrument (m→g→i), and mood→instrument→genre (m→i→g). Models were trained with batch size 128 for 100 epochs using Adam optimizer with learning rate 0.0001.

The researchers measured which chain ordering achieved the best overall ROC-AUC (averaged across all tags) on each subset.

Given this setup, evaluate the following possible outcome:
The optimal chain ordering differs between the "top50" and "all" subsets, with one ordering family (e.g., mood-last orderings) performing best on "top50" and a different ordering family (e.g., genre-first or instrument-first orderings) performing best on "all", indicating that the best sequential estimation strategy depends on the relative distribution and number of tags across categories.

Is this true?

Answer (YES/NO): NO